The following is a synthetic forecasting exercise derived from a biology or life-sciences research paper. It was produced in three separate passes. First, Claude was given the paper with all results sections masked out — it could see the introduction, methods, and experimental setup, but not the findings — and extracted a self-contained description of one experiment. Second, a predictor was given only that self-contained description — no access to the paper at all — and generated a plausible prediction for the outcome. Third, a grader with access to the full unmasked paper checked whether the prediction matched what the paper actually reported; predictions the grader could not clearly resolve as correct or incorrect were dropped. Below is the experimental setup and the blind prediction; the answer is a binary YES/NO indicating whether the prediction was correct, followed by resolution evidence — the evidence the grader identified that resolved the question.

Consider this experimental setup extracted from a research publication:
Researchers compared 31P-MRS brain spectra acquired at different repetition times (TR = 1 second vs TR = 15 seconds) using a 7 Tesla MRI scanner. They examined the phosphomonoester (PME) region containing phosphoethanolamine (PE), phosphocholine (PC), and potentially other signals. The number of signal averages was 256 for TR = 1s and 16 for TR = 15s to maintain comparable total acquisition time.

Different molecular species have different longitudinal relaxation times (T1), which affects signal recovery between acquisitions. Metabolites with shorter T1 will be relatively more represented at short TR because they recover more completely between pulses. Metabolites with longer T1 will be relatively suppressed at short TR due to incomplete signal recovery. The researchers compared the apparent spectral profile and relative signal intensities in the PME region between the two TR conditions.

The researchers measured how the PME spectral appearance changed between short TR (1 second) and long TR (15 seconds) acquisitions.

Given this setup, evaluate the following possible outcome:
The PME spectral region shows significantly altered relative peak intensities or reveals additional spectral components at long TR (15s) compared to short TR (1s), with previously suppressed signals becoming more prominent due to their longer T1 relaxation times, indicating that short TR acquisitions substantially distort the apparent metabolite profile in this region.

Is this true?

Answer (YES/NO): YES